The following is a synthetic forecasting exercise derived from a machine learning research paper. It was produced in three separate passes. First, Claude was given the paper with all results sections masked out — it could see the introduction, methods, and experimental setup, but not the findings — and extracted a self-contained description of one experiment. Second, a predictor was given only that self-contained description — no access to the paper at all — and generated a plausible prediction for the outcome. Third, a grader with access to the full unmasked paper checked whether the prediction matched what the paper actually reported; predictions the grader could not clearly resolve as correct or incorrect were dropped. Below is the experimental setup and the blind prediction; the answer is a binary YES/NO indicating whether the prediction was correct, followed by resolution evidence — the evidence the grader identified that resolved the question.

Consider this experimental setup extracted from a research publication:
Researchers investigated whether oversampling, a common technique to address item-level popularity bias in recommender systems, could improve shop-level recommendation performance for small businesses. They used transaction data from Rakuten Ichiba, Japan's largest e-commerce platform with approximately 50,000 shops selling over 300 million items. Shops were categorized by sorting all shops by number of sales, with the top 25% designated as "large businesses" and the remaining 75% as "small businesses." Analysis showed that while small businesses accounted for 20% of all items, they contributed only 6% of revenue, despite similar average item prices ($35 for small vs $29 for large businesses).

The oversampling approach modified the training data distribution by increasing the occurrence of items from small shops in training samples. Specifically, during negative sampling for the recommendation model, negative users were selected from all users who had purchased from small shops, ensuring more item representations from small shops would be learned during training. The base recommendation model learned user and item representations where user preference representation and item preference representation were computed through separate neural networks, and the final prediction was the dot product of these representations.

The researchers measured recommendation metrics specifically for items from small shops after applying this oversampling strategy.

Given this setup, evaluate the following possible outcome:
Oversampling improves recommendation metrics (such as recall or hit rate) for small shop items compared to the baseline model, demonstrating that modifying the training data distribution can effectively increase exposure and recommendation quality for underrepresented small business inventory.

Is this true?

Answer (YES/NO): NO